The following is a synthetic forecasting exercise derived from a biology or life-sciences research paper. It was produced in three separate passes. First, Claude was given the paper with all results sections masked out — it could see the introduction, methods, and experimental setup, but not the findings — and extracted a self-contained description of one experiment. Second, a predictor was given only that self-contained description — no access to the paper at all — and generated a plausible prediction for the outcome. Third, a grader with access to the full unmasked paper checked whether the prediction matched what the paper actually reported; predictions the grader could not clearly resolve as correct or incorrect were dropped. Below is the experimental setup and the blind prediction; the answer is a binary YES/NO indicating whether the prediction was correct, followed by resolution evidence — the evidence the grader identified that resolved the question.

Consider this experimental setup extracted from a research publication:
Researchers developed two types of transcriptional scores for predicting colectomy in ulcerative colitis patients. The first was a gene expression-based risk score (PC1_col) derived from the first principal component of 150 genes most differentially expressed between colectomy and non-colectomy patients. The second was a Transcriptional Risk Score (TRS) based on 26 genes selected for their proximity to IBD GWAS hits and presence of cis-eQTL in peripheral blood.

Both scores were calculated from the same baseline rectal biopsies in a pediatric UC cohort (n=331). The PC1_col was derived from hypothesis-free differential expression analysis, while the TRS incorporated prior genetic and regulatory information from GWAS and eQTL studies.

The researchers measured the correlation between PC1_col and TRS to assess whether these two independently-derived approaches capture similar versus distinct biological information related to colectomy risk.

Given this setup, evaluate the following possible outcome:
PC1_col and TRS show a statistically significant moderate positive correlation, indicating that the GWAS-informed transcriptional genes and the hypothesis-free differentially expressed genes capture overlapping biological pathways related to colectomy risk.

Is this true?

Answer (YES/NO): YES